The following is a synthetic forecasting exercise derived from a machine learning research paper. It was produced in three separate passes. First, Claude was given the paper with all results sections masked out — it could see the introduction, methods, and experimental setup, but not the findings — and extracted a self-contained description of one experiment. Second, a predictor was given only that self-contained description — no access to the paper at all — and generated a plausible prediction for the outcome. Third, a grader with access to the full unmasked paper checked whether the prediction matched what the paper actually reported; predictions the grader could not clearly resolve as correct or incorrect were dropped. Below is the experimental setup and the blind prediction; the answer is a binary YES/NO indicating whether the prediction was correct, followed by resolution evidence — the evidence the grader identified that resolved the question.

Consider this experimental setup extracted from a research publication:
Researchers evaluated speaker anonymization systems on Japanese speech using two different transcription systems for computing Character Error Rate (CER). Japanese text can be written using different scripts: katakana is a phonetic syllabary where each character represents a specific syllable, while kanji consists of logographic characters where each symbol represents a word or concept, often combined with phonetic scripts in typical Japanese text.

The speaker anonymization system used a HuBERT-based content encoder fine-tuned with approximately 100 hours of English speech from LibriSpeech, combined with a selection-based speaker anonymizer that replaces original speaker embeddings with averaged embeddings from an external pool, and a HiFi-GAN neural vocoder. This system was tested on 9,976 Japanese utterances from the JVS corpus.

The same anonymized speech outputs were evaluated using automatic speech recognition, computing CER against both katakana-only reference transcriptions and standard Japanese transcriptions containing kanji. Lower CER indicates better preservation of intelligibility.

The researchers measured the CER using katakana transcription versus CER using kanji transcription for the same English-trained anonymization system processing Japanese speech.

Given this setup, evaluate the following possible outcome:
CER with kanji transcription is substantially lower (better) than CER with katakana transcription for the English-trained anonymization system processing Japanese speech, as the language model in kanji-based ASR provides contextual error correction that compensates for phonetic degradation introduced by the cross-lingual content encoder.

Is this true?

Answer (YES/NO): NO